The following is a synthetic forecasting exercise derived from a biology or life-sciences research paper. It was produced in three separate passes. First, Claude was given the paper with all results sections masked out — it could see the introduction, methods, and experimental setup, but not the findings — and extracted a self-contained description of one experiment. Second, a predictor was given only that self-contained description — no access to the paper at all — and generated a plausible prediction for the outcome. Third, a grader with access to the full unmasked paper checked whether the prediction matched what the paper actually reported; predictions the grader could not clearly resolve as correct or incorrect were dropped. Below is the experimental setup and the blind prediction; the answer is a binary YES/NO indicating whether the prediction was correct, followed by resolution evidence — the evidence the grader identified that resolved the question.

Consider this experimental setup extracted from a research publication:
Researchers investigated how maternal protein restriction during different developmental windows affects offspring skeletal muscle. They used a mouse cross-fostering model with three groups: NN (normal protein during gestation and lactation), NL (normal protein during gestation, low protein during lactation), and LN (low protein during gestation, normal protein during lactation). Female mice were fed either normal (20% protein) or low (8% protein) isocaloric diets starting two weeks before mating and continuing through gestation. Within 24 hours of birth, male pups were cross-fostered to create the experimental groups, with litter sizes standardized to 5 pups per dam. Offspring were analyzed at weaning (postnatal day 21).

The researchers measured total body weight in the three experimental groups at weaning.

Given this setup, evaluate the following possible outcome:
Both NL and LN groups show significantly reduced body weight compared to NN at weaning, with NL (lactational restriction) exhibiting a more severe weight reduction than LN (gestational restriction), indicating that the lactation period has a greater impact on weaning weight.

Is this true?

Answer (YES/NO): NO